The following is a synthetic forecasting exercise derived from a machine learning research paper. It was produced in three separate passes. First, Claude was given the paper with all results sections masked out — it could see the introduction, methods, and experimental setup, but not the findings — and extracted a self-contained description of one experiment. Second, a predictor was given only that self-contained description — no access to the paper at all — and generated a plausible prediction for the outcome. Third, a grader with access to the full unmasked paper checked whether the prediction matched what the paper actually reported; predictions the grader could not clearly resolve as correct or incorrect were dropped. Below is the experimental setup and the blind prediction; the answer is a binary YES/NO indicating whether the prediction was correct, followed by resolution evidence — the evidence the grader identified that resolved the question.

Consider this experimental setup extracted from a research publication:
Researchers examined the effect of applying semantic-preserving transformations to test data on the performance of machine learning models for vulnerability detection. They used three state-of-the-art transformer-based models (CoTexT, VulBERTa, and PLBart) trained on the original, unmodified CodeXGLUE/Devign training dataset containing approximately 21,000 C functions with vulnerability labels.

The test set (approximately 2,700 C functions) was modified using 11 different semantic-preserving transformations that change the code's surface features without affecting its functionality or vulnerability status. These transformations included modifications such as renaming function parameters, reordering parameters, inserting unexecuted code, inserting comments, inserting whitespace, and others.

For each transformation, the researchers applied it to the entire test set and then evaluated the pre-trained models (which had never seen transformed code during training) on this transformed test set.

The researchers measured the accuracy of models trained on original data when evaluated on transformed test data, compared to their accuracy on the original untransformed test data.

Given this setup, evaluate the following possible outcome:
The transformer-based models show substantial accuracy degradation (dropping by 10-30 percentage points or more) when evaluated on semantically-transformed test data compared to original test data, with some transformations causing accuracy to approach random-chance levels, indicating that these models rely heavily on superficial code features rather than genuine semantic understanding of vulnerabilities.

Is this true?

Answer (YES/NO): NO